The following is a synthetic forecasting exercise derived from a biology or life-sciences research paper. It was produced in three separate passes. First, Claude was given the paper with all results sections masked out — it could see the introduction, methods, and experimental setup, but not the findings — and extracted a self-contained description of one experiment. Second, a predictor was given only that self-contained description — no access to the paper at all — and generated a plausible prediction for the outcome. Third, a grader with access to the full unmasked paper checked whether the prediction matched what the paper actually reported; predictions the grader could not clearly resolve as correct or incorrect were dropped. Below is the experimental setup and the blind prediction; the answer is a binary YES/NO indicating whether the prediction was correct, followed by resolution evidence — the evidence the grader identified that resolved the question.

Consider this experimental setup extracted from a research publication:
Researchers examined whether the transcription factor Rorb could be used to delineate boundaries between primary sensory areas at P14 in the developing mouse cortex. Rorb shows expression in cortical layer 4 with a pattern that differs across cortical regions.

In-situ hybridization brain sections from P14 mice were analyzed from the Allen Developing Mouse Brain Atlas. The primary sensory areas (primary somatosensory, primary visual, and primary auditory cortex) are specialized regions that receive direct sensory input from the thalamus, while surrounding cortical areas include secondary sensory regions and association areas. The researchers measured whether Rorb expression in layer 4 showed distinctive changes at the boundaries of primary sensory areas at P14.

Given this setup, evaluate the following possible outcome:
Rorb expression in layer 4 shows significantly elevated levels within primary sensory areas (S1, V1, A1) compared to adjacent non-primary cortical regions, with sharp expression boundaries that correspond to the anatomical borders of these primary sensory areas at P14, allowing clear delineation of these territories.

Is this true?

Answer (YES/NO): YES